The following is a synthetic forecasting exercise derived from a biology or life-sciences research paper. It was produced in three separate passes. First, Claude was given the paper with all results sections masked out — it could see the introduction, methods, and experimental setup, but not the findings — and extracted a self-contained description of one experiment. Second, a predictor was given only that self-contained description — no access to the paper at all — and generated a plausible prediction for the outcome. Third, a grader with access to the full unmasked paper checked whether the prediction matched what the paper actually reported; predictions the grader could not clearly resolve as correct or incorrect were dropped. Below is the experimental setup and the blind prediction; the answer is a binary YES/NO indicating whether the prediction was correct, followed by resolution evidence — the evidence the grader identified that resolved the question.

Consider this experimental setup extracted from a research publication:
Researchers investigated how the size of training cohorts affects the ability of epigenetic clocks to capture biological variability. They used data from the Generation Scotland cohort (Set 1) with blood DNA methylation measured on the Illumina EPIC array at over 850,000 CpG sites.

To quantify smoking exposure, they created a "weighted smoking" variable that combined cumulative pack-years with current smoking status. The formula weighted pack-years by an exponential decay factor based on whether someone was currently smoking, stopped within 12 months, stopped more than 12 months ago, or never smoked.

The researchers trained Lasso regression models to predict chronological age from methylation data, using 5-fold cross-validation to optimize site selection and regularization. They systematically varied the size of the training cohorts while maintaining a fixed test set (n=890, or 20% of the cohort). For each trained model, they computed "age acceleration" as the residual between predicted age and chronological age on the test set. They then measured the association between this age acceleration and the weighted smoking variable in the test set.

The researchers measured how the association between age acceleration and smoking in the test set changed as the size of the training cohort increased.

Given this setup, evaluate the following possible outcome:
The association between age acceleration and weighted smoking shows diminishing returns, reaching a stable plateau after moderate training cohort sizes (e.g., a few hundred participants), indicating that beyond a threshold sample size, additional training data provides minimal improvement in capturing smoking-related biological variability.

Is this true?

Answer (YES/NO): NO